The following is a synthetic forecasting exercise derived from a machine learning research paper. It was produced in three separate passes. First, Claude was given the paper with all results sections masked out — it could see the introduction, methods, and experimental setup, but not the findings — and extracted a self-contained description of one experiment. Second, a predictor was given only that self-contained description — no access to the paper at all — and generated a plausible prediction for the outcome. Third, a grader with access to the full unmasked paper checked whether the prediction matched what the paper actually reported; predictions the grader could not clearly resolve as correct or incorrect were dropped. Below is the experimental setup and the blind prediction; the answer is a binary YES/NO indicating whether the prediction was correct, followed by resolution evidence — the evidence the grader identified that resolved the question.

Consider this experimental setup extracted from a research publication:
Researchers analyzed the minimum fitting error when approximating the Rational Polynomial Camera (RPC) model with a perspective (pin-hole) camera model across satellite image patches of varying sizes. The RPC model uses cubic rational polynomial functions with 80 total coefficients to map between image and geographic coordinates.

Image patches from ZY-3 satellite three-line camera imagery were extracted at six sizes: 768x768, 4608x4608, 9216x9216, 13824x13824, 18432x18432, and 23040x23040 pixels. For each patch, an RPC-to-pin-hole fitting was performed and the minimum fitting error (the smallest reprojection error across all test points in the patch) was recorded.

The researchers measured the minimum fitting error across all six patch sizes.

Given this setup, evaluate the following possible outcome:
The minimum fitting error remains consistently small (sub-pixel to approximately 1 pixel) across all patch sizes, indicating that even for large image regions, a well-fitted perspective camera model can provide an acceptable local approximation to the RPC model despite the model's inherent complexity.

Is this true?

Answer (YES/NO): YES